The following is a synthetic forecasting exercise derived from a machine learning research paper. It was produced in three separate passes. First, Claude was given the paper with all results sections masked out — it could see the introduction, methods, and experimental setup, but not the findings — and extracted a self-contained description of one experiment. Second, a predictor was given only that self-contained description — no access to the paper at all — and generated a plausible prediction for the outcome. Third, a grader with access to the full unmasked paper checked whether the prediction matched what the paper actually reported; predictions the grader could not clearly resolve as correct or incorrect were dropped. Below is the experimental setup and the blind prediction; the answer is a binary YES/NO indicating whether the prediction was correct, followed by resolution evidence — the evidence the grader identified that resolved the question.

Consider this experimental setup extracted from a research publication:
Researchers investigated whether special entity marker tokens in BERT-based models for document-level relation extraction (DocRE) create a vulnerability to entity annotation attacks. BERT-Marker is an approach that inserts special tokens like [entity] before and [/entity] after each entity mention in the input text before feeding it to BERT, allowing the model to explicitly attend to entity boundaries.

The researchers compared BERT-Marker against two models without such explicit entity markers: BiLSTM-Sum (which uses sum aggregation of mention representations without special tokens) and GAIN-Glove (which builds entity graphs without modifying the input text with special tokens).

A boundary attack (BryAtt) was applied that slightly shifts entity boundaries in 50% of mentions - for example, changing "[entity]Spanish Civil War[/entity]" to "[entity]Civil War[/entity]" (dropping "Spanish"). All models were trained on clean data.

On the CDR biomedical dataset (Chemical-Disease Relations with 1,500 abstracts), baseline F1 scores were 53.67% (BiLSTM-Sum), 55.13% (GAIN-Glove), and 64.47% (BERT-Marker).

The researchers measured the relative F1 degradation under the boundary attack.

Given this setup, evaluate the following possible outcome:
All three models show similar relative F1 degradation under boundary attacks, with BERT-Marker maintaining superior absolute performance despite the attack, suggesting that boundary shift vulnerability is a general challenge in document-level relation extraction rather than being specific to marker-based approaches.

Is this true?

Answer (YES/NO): NO